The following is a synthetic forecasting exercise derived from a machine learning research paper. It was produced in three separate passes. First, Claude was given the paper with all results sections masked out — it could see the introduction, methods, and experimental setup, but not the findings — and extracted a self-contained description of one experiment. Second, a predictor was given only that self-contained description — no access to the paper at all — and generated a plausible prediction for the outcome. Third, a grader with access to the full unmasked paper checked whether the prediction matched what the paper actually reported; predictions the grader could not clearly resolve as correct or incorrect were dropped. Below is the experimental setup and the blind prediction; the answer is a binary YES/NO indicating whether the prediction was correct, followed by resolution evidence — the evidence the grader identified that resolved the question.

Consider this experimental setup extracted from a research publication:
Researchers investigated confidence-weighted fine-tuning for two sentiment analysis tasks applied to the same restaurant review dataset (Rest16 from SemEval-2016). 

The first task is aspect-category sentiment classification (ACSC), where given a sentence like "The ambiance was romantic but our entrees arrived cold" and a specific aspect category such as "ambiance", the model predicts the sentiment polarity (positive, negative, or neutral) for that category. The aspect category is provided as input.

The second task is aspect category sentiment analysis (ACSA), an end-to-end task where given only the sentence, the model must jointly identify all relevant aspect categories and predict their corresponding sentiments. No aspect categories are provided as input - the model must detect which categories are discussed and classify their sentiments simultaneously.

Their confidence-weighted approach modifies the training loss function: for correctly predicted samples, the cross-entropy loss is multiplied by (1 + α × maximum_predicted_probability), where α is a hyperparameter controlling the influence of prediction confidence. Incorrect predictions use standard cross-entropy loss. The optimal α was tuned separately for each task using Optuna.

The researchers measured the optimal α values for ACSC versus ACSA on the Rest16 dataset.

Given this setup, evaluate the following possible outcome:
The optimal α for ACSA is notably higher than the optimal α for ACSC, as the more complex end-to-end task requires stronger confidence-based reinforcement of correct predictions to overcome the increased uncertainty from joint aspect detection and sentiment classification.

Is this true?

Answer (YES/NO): YES